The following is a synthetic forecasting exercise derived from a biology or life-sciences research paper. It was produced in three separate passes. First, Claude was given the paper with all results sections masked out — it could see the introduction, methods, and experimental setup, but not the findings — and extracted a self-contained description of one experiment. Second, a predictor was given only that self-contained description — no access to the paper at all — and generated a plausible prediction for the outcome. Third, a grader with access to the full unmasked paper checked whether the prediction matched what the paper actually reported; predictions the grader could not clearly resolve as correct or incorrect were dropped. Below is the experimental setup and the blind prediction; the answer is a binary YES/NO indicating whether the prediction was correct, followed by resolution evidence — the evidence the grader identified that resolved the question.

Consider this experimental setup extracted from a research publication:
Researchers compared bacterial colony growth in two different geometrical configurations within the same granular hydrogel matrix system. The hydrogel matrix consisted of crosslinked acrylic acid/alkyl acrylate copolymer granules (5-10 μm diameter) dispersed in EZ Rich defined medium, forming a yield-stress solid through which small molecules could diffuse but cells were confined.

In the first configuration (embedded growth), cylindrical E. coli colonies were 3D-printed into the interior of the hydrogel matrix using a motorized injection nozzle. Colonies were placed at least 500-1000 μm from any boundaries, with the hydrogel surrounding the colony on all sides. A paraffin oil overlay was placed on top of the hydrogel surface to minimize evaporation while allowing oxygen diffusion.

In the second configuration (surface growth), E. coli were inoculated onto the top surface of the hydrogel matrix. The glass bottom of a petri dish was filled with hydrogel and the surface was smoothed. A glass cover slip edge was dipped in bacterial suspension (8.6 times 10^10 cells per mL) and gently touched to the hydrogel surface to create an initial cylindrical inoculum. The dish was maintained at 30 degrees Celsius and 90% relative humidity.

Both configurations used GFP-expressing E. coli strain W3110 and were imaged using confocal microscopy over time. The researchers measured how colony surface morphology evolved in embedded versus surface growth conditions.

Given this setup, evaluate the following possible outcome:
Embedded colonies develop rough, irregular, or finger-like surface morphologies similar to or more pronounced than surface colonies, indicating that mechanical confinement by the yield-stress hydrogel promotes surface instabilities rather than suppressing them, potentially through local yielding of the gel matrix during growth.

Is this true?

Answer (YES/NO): NO